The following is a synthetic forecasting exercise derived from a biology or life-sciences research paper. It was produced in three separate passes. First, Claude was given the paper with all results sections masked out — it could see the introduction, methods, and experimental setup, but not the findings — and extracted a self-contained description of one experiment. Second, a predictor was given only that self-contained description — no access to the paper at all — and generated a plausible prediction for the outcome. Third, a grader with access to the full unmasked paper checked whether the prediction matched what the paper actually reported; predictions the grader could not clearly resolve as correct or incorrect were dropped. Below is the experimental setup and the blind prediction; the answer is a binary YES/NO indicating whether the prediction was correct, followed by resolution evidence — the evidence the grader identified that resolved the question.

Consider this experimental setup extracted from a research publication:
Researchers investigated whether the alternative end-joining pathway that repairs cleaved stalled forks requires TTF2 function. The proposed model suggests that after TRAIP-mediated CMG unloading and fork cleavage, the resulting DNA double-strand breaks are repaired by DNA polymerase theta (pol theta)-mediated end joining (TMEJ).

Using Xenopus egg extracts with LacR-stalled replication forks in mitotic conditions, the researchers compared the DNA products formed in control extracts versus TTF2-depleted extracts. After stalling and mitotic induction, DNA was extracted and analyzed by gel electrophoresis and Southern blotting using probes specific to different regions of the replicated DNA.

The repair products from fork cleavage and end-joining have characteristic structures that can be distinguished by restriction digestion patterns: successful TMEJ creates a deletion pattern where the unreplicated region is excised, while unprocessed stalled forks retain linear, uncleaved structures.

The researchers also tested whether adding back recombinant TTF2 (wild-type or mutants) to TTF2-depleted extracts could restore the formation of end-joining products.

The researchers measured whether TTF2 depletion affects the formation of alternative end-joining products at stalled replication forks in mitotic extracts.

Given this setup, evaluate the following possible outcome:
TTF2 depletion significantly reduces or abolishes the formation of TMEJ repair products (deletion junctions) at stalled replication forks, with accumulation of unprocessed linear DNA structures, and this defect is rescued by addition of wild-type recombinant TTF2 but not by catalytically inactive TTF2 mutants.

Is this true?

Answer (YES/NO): NO